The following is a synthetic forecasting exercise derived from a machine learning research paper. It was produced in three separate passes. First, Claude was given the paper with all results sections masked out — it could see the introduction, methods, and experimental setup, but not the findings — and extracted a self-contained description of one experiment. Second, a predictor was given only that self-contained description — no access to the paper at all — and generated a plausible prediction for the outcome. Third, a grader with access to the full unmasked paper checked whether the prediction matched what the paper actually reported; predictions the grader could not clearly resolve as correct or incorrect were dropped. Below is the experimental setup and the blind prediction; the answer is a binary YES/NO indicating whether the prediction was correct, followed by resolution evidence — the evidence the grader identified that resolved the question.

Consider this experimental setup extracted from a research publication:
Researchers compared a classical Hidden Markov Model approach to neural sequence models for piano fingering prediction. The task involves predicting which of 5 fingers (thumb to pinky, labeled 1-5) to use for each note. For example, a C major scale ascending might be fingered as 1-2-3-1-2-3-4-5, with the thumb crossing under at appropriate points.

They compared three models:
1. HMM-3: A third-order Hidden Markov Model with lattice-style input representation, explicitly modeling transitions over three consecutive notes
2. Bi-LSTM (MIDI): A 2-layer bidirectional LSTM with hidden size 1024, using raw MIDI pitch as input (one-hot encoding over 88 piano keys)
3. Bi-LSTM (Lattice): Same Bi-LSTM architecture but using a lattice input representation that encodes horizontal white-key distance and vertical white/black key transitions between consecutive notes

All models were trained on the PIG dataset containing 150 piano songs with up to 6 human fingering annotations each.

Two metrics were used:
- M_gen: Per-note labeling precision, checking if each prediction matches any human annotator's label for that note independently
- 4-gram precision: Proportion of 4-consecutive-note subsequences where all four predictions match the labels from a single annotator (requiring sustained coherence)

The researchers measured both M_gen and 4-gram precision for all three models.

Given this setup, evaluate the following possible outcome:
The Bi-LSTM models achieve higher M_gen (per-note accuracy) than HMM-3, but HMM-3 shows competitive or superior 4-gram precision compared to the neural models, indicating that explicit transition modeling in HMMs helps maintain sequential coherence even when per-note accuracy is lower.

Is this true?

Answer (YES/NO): NO